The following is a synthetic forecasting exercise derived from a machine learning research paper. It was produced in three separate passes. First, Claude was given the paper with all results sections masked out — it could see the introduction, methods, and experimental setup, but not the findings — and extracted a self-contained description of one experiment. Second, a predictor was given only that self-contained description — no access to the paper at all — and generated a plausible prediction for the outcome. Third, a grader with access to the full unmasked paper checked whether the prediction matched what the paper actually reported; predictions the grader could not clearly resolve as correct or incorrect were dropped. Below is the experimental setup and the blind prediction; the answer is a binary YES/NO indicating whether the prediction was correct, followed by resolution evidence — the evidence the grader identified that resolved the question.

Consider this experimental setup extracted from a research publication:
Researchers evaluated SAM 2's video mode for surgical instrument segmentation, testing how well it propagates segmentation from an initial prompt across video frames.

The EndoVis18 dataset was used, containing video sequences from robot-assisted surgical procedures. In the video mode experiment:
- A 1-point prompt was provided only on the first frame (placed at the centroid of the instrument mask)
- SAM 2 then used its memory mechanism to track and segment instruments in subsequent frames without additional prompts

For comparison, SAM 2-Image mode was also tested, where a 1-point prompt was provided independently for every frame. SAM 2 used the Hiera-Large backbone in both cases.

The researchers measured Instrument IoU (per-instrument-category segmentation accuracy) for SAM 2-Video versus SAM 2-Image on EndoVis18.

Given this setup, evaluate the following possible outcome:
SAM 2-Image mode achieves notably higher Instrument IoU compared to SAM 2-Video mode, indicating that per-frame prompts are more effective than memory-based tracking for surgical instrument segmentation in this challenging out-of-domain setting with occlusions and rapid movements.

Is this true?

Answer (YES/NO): YES